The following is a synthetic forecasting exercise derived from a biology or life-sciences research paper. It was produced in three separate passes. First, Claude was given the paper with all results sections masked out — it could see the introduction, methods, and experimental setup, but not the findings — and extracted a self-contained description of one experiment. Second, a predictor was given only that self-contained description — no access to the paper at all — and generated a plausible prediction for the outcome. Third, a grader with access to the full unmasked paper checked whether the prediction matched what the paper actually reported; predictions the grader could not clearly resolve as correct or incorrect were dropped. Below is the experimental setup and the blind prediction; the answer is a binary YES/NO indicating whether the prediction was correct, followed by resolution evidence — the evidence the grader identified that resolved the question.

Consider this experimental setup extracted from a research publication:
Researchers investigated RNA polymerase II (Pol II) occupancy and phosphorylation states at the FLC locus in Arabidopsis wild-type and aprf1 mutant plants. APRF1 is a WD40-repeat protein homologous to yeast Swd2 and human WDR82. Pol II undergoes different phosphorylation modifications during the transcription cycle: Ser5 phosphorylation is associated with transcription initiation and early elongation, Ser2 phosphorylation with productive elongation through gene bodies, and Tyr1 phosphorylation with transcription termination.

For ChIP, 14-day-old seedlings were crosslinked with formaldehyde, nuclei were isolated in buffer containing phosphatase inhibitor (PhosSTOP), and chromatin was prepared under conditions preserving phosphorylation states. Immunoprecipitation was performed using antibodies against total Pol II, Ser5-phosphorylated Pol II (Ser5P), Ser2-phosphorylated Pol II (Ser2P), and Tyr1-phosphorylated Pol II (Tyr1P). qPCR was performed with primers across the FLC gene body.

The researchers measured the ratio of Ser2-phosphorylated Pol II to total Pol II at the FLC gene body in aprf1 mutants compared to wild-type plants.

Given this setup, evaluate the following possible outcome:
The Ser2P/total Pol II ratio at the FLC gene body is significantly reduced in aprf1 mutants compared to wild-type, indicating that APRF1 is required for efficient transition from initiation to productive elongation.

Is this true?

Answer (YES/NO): NO